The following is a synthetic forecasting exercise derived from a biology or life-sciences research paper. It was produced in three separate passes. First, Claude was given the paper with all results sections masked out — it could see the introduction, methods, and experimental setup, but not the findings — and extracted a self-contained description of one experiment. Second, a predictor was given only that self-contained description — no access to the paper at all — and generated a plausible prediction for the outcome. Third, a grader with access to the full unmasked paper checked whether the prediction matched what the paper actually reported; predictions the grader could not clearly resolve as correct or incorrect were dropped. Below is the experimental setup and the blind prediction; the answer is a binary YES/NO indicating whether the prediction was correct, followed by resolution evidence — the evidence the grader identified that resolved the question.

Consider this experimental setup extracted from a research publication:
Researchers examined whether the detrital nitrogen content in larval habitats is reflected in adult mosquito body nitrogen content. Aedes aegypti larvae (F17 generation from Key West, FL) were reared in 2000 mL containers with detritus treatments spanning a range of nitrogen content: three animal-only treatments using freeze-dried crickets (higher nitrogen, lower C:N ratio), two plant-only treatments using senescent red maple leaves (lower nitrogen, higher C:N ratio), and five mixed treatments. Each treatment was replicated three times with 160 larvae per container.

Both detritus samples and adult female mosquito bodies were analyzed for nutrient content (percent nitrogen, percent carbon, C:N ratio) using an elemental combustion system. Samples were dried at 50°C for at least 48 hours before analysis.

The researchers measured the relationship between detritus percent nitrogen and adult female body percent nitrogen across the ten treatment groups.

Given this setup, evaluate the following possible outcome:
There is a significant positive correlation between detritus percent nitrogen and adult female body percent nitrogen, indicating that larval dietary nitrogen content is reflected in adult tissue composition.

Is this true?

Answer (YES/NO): YES